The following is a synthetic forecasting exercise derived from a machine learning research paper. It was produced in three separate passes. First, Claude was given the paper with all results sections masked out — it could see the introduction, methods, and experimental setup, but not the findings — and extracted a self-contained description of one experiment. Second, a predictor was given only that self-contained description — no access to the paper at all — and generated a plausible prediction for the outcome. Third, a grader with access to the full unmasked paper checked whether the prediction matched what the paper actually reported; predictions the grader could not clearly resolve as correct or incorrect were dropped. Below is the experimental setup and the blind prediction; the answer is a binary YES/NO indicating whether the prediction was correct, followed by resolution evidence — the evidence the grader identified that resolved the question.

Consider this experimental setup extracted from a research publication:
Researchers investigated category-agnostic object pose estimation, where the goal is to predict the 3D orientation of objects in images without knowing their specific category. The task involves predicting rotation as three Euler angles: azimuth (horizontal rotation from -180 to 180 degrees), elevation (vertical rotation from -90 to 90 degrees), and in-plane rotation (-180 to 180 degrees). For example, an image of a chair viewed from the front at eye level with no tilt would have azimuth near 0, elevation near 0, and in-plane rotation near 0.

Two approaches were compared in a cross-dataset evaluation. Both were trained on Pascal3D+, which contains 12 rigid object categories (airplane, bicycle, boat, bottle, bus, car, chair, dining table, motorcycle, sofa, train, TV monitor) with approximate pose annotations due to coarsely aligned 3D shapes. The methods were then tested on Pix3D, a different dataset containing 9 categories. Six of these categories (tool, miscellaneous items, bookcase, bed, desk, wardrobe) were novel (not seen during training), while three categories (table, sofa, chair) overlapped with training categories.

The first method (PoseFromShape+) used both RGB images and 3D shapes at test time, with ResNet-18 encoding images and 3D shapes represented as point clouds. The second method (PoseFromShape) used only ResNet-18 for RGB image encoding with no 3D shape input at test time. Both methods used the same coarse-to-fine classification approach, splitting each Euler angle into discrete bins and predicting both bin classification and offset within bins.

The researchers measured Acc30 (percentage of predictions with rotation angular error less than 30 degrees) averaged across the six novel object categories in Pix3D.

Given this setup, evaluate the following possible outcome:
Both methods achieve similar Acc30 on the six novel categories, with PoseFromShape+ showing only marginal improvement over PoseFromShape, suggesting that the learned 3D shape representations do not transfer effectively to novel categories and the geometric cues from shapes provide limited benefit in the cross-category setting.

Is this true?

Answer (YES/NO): YES